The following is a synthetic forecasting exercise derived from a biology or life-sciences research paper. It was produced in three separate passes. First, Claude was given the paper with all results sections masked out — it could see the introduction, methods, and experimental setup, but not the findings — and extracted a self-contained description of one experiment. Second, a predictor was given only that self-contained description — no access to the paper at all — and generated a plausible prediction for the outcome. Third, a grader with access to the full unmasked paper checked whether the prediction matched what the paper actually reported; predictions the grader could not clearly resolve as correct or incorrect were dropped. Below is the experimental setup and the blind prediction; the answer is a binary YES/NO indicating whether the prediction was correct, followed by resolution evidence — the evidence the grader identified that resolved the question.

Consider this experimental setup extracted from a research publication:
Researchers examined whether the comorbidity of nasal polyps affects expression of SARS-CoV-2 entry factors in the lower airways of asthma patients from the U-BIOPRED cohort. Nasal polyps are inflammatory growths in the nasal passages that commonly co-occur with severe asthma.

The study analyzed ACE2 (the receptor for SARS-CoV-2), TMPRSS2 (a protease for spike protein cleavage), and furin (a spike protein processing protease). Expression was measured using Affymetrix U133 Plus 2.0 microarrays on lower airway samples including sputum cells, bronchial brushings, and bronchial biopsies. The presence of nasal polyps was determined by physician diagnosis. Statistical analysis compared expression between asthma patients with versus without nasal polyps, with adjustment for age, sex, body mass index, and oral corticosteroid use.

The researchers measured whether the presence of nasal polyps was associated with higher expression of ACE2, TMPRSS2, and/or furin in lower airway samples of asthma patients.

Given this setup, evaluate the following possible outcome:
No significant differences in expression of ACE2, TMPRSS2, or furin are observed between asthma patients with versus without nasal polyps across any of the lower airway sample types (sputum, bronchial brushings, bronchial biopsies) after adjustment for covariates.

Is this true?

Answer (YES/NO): NO